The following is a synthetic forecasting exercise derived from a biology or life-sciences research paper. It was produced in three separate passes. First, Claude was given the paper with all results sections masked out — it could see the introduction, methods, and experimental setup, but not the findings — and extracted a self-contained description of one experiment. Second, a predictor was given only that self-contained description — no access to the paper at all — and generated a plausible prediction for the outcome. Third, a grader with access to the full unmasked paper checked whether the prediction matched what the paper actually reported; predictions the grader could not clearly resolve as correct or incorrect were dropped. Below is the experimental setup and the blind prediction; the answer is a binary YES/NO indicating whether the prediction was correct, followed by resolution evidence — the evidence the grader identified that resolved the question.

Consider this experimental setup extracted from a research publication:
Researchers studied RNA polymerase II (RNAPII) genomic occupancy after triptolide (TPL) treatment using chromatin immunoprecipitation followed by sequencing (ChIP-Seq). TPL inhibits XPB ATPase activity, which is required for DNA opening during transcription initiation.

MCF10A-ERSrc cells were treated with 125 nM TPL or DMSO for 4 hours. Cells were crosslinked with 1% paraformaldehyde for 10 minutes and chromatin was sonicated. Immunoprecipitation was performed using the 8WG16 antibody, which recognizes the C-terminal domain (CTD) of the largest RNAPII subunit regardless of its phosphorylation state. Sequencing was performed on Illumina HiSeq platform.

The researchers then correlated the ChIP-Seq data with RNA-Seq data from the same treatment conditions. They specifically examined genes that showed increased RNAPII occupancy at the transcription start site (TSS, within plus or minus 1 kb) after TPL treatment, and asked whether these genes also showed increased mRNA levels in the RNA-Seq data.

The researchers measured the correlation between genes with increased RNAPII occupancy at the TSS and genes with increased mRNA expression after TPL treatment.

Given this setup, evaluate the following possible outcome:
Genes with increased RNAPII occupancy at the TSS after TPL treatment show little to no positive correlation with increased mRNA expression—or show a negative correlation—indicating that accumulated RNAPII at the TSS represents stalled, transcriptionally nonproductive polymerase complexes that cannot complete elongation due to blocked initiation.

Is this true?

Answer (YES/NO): NO